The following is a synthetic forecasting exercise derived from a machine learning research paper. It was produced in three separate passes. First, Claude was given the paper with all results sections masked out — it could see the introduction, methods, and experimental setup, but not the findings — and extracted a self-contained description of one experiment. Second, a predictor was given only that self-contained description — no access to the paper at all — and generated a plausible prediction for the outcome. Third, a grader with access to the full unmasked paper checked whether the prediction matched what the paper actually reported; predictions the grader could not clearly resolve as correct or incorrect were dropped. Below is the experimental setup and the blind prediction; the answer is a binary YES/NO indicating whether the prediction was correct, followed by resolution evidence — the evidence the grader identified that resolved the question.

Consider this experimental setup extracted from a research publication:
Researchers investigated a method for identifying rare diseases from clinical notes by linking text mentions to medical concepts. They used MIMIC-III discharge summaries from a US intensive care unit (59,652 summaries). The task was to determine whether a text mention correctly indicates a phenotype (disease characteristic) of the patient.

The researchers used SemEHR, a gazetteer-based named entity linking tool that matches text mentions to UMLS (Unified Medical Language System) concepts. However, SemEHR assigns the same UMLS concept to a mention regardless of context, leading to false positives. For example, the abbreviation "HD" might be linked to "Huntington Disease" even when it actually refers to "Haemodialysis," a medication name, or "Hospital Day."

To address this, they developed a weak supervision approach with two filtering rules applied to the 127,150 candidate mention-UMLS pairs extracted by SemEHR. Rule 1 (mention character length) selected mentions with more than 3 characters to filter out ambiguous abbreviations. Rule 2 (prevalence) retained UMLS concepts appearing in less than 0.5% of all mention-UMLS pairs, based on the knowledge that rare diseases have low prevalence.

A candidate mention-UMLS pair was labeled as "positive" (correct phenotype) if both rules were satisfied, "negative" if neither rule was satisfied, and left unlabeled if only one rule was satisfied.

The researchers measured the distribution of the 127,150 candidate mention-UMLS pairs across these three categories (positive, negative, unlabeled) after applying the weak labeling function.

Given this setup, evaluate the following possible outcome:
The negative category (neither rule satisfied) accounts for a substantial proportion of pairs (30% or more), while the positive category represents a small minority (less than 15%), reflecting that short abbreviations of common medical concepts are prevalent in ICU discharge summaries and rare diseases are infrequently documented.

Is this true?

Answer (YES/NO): YES